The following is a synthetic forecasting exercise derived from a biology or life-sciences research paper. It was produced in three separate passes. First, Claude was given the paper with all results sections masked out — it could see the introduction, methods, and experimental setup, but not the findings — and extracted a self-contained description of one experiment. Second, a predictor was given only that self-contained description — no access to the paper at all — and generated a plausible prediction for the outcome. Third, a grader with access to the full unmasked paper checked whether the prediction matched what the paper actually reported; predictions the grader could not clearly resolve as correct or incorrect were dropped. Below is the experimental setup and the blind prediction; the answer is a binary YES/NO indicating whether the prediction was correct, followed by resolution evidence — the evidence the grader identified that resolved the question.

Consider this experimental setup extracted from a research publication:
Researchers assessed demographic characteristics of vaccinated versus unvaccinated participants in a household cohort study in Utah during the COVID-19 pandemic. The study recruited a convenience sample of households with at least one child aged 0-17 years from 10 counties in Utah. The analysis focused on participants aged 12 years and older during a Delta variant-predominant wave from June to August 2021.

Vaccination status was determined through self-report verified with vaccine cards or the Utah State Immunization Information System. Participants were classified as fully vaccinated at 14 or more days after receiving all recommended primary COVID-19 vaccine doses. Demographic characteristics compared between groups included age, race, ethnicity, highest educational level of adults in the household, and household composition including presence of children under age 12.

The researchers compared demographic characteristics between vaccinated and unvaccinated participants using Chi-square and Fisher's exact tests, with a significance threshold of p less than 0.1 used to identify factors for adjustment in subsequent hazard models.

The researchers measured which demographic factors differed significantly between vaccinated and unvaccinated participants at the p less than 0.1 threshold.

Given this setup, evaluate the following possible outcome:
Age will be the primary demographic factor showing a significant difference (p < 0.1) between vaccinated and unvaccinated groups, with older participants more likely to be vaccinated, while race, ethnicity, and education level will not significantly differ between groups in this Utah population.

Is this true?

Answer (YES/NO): NO